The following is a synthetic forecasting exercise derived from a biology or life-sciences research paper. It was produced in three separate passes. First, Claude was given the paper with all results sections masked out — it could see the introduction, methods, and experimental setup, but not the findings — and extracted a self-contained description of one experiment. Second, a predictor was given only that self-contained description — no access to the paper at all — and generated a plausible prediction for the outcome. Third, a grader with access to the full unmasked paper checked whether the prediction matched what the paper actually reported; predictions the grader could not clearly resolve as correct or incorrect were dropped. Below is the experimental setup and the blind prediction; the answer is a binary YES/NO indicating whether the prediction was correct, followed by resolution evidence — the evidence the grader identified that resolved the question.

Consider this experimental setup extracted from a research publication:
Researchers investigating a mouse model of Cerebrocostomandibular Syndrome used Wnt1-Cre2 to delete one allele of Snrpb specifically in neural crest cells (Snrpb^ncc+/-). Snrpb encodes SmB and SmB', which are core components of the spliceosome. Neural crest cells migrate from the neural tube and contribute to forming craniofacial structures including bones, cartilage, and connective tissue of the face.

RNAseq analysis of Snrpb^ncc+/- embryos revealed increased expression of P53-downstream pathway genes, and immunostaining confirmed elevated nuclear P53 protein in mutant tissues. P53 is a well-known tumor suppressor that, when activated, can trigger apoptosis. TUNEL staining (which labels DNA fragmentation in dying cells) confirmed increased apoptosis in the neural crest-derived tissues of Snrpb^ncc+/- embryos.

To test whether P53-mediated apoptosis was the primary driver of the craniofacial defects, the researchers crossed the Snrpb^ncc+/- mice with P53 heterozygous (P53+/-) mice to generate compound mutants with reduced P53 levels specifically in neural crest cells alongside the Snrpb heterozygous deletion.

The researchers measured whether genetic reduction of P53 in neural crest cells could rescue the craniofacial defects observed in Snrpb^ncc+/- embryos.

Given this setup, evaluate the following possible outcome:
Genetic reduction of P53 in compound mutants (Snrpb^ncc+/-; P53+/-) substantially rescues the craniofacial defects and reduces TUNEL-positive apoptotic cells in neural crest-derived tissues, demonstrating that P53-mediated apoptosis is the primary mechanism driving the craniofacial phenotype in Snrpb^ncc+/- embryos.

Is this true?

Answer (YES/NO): NO